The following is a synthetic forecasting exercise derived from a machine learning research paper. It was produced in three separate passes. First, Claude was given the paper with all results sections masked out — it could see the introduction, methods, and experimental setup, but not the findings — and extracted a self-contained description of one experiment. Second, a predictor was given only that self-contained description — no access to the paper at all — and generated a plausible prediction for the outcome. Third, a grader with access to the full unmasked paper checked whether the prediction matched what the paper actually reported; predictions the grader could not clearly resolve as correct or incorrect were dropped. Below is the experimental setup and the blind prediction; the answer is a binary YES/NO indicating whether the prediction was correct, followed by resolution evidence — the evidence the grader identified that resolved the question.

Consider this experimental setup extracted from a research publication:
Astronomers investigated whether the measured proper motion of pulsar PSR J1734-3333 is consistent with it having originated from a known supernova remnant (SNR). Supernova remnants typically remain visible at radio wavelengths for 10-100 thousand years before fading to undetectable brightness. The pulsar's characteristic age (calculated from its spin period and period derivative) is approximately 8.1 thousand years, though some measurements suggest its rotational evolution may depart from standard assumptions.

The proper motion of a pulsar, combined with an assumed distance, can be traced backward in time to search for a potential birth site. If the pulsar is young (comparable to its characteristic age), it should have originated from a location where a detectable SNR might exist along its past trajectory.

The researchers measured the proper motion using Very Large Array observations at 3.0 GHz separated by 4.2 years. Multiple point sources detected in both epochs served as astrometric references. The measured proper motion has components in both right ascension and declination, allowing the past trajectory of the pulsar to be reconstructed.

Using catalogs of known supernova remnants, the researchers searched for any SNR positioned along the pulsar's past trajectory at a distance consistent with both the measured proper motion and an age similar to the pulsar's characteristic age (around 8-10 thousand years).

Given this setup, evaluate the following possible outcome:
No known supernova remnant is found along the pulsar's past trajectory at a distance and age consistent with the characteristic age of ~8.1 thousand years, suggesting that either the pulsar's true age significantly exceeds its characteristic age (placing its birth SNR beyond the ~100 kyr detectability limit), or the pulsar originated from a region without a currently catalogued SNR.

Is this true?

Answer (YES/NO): YES